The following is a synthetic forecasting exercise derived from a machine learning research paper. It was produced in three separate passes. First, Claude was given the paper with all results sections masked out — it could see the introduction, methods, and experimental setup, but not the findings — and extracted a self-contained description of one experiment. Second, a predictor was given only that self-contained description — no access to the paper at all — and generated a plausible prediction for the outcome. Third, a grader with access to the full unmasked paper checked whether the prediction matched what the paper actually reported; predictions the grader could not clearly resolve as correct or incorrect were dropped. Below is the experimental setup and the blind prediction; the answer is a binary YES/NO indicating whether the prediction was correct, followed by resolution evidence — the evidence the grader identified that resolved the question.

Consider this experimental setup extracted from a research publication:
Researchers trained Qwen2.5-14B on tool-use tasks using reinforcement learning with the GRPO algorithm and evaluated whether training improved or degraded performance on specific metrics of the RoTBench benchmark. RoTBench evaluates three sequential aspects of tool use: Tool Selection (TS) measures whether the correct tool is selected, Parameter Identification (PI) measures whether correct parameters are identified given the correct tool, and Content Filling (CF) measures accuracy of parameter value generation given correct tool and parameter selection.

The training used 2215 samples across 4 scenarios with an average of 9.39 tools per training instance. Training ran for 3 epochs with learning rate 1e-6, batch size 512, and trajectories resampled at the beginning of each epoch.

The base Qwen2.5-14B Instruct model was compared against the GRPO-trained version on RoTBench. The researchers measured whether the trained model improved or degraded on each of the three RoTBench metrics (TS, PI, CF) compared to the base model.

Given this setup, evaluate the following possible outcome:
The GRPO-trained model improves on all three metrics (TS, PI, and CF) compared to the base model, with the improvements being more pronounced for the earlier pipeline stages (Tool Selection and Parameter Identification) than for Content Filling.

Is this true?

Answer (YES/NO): NO